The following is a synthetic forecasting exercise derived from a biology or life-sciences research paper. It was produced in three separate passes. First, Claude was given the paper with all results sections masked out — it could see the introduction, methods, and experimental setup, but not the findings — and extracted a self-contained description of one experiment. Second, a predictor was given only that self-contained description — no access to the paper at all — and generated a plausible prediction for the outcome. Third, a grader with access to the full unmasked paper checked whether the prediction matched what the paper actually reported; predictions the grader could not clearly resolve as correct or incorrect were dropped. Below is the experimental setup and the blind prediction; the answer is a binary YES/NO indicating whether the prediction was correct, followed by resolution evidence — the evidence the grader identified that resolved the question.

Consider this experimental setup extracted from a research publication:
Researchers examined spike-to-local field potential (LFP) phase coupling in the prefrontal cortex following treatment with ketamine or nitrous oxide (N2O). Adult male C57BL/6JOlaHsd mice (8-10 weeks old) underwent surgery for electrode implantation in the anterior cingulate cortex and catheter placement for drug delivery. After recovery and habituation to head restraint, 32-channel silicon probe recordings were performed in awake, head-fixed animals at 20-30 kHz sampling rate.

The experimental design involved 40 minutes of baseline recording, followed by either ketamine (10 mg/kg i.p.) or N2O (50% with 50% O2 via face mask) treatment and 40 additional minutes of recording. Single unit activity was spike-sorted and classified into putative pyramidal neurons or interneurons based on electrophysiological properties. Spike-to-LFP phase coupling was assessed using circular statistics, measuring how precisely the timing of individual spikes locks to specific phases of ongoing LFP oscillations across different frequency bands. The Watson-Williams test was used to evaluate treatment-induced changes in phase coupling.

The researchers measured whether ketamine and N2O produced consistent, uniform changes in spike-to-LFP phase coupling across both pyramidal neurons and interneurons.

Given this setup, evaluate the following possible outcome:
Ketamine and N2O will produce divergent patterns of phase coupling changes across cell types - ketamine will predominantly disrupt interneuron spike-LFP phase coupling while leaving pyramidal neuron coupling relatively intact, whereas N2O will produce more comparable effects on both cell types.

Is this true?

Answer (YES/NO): NO